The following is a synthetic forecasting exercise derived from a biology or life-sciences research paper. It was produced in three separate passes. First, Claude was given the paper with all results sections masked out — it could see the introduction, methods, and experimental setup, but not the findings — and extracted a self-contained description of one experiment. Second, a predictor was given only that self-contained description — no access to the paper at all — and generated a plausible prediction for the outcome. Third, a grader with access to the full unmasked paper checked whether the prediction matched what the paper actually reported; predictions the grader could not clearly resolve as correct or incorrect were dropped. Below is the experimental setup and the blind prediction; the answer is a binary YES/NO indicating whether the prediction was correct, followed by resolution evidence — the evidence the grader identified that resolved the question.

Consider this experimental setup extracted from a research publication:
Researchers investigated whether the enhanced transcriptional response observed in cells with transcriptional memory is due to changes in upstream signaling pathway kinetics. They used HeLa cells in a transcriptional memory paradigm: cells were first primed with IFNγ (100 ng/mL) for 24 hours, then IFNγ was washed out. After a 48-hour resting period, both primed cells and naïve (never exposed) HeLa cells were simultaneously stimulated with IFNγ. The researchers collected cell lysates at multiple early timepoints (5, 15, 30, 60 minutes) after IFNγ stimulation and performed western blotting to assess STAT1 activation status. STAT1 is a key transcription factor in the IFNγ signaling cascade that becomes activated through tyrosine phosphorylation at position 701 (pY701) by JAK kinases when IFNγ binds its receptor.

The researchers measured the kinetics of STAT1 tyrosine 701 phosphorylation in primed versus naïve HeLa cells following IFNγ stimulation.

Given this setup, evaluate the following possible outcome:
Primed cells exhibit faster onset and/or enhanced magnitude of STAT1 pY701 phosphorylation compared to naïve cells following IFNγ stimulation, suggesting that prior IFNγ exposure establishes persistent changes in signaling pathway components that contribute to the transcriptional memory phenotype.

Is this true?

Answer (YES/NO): NO